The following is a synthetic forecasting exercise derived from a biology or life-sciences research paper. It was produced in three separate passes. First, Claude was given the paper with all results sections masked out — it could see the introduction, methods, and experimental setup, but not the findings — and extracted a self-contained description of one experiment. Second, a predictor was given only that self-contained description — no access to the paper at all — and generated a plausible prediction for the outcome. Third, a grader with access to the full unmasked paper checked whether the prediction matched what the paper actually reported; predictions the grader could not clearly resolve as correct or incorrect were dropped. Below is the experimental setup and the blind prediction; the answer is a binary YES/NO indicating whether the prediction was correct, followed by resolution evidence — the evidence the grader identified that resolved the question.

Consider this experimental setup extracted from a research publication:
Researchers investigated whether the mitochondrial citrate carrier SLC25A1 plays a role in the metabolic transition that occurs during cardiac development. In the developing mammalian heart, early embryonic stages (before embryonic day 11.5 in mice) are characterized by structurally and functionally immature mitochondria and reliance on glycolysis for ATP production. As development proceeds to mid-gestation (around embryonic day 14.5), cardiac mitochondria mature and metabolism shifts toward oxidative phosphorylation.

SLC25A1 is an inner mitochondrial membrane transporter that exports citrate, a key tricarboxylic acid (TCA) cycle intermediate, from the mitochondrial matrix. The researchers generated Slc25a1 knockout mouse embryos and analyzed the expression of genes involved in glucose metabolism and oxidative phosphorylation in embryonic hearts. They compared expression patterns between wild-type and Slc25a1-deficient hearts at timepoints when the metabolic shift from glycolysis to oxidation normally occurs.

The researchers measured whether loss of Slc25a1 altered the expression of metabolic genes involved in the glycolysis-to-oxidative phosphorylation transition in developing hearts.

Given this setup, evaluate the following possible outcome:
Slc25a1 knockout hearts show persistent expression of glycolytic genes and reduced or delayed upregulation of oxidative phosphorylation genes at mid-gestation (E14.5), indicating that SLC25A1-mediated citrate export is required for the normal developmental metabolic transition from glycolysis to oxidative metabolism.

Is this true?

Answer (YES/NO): NO